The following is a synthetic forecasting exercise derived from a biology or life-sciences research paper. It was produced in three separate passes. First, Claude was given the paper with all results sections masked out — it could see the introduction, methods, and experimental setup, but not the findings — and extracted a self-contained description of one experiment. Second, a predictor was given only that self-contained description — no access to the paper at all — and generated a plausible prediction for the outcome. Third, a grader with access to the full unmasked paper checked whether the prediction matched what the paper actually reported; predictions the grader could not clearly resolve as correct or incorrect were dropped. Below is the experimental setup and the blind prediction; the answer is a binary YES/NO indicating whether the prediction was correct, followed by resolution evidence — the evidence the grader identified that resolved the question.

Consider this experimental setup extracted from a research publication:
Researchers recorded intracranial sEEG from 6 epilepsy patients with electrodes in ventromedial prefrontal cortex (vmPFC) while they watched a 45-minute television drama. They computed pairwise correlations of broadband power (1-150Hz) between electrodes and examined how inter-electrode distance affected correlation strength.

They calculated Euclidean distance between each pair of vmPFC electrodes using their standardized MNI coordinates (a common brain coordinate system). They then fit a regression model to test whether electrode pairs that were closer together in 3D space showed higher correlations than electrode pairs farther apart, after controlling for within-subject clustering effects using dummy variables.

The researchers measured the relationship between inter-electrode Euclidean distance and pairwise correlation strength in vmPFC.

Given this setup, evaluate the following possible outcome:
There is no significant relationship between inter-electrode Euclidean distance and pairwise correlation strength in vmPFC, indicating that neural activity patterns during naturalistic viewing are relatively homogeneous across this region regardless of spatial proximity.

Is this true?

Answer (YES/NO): NO